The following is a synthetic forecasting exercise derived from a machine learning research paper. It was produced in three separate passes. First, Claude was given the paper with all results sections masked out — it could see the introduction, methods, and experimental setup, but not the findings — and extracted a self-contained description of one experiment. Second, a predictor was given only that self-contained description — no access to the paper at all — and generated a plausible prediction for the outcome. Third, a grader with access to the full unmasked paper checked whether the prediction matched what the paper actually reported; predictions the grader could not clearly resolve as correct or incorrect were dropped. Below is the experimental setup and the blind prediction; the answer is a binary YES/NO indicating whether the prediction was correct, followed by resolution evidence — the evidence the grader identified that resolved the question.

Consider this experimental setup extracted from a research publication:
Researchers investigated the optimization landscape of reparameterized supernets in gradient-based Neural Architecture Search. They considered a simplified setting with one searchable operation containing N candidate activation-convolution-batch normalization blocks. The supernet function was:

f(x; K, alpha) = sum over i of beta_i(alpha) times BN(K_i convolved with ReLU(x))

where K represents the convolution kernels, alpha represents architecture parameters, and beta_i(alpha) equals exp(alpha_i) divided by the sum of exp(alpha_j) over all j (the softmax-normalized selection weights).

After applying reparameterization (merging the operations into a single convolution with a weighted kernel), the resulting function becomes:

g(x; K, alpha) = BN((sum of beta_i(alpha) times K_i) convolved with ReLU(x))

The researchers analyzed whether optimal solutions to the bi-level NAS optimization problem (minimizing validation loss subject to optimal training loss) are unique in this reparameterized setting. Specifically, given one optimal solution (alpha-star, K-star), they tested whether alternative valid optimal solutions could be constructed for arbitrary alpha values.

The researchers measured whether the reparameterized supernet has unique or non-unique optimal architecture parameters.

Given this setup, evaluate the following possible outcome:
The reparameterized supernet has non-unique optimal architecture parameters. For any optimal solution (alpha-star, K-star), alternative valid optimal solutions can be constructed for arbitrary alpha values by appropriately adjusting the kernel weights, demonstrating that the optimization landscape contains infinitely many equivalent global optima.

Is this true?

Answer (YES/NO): YES